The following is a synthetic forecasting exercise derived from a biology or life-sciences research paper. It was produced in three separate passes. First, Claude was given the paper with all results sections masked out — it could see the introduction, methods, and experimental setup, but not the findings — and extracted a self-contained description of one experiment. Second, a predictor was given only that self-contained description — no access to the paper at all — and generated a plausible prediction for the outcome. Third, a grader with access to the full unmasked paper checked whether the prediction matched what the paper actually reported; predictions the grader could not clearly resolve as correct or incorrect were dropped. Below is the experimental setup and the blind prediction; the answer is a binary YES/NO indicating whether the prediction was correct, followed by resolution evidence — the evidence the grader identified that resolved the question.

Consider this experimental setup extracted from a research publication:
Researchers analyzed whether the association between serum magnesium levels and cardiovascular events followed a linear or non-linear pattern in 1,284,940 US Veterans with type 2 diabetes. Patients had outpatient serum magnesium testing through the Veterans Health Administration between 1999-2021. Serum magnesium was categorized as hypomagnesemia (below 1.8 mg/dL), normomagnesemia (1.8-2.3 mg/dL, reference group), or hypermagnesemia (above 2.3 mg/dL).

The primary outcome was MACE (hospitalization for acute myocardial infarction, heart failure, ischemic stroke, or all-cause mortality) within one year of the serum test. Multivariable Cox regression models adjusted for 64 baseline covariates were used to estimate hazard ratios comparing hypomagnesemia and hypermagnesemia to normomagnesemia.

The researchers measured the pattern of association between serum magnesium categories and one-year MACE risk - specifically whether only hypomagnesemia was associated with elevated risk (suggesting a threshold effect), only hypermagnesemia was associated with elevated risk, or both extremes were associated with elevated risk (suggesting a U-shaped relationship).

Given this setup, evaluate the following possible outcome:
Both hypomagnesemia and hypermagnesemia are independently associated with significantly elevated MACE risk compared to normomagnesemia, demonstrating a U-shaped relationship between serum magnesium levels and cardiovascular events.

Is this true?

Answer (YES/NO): YES